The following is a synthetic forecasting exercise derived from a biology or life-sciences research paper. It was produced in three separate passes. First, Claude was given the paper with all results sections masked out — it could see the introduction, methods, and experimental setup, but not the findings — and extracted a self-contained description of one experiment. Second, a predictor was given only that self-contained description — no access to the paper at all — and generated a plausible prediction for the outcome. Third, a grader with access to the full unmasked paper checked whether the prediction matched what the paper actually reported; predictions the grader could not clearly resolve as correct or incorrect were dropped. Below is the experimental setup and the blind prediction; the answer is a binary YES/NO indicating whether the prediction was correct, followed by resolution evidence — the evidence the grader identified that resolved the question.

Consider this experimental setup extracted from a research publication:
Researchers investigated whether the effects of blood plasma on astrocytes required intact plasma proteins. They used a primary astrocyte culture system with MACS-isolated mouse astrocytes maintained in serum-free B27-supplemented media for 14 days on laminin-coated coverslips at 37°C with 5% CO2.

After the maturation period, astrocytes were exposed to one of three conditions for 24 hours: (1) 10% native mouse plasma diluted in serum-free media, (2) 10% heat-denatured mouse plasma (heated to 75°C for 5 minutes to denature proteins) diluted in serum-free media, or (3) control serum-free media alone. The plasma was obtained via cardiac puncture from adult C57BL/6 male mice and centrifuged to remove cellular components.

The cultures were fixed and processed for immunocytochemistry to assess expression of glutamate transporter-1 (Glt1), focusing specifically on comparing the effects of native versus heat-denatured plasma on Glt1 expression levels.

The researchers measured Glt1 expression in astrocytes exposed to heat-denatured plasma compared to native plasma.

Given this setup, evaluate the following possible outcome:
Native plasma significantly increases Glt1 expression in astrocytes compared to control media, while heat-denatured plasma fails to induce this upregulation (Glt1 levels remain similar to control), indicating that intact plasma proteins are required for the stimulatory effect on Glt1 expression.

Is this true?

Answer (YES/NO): NO